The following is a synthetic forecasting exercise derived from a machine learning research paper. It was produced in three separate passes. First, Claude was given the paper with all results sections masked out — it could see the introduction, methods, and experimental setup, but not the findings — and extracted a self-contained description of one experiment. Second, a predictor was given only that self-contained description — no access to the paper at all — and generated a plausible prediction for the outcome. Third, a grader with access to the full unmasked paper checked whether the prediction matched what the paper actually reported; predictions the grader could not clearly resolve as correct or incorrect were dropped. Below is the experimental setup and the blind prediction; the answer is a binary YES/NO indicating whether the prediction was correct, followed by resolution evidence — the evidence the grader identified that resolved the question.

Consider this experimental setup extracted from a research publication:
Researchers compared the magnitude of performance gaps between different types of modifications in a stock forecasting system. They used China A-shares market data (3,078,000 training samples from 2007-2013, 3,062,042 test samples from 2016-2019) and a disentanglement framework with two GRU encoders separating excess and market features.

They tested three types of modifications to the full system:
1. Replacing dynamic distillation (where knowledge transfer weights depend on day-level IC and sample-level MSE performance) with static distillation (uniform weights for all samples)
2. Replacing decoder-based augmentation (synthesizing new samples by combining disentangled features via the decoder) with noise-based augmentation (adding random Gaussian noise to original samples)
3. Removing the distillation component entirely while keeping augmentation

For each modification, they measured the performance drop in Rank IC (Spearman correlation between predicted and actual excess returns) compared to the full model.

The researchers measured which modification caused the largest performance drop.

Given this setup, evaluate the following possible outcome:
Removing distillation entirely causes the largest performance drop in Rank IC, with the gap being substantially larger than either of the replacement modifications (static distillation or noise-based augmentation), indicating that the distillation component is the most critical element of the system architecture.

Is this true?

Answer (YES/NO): YES